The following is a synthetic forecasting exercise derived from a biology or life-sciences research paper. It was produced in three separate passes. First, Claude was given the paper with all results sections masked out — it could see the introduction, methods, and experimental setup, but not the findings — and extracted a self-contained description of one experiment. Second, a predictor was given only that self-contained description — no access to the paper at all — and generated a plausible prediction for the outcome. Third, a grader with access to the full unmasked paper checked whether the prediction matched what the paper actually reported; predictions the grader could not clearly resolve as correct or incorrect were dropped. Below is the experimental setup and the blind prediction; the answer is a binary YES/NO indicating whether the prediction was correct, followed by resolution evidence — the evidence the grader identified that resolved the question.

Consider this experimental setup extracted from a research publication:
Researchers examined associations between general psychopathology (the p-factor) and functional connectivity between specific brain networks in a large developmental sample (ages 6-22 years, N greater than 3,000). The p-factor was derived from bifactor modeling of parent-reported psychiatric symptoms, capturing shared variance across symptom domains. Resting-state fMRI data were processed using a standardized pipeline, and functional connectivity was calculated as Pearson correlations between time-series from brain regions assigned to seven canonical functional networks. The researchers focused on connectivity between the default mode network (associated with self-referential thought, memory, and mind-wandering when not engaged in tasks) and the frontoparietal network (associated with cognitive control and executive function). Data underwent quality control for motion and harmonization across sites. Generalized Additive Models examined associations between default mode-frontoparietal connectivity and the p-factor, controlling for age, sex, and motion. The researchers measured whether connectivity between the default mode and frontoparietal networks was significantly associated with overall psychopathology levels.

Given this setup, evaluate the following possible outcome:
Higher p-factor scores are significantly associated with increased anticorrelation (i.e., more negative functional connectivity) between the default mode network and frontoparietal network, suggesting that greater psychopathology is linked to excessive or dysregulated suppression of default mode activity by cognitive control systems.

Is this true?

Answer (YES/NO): NO